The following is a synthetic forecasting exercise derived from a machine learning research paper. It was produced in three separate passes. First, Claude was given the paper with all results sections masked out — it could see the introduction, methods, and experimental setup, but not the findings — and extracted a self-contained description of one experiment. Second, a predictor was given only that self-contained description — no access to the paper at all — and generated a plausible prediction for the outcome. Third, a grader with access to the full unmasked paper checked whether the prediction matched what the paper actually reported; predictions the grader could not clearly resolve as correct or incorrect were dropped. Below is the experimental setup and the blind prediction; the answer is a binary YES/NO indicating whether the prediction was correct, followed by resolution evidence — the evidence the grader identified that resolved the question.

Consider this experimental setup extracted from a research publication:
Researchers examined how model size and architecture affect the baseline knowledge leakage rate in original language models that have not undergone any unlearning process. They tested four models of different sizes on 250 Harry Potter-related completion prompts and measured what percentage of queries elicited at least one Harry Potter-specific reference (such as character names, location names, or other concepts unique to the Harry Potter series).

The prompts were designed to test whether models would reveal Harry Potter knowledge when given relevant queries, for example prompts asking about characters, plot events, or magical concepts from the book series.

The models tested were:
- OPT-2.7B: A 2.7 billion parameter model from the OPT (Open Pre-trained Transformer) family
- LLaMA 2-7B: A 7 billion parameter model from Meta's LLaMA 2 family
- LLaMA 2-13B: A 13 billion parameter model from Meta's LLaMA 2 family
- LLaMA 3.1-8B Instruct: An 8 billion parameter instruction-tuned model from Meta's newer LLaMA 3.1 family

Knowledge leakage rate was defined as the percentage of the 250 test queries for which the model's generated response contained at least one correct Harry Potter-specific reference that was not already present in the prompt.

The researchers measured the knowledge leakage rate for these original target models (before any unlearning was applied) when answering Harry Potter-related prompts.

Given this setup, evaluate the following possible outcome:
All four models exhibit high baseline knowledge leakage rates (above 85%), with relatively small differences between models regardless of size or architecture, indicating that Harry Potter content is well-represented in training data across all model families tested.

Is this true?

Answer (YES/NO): NO